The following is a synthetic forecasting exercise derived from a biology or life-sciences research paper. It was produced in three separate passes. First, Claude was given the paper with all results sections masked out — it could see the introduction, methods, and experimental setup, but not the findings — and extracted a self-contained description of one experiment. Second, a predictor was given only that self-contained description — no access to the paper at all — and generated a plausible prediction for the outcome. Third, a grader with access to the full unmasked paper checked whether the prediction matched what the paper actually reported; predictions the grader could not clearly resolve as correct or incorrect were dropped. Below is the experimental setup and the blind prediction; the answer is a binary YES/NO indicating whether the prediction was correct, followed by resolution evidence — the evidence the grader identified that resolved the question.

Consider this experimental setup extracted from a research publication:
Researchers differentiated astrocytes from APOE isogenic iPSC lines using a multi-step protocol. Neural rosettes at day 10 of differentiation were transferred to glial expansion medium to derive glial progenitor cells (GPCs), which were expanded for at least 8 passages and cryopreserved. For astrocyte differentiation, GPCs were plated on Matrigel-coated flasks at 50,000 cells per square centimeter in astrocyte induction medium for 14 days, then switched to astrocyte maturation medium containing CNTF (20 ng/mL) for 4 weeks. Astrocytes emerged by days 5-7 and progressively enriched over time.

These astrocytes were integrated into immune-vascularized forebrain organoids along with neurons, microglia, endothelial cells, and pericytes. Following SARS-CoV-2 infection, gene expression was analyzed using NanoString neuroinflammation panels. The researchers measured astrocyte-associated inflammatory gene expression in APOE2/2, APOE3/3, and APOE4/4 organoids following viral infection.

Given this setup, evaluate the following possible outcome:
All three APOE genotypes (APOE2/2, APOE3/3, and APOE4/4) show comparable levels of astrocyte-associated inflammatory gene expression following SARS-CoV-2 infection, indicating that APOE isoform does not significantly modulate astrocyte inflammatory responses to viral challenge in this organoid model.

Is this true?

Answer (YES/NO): NO